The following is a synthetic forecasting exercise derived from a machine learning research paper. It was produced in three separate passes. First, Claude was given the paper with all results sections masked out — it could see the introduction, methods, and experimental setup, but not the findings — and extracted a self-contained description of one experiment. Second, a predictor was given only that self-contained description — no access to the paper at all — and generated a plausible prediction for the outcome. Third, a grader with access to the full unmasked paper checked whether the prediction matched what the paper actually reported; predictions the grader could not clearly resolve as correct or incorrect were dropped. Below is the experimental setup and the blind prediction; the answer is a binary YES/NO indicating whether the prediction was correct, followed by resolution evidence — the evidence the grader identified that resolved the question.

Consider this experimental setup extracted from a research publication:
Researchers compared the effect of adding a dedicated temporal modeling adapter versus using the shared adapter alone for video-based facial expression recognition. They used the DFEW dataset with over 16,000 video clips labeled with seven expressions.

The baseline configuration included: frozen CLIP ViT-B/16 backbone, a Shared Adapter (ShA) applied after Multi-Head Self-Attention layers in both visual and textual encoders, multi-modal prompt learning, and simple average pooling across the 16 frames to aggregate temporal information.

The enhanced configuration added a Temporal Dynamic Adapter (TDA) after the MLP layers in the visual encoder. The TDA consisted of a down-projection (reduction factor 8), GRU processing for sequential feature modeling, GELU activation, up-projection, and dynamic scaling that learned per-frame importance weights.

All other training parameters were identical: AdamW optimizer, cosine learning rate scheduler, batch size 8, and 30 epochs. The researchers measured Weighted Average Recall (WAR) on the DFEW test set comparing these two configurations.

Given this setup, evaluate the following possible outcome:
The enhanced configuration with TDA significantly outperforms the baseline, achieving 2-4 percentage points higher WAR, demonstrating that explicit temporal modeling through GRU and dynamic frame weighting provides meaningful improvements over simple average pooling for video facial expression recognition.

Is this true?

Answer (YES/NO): YES